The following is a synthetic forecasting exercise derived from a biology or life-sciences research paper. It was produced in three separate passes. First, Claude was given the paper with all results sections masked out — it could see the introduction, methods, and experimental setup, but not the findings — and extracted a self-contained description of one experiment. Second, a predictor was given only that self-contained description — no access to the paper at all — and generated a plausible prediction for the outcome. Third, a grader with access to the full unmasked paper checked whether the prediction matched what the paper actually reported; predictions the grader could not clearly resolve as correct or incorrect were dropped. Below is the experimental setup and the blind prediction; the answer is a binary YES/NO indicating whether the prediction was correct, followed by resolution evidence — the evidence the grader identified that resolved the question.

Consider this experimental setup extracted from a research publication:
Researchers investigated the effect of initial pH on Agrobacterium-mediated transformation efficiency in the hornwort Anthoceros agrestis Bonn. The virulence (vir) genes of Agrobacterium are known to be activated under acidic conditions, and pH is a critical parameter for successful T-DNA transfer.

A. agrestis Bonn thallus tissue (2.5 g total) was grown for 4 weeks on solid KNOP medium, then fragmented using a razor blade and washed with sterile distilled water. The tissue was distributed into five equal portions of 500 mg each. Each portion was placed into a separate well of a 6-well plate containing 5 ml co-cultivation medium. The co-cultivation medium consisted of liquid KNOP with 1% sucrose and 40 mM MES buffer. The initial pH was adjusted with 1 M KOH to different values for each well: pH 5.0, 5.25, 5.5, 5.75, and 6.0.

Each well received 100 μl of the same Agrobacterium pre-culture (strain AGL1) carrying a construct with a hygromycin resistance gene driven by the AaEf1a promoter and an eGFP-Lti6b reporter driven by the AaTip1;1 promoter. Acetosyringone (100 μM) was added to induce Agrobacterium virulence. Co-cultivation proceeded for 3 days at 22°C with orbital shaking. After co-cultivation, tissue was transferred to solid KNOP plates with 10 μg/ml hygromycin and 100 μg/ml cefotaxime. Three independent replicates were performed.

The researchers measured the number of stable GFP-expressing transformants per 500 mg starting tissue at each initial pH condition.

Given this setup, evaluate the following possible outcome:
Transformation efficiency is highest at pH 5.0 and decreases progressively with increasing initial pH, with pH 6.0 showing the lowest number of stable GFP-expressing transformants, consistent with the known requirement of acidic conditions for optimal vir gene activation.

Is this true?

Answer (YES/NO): NO